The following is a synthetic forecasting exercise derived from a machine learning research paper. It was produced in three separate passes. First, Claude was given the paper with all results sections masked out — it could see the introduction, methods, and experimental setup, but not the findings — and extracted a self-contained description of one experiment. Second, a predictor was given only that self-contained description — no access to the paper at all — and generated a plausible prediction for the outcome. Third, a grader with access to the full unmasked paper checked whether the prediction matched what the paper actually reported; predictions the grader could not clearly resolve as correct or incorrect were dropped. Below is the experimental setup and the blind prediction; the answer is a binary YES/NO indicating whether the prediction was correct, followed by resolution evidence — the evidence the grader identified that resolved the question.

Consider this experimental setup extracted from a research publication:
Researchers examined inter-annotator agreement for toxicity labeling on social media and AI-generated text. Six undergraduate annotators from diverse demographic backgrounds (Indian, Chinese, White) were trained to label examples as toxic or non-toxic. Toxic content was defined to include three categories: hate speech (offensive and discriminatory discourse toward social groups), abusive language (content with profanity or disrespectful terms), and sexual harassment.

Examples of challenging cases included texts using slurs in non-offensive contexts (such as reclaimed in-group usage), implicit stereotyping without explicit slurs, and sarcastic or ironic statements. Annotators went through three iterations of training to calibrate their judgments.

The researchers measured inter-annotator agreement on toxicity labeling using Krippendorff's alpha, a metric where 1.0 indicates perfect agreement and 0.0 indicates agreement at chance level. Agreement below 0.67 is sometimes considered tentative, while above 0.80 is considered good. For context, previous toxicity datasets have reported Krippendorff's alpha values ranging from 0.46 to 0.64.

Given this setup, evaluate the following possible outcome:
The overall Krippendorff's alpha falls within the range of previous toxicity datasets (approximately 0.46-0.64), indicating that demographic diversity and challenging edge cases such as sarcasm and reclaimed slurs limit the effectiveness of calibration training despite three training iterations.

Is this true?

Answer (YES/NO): YES